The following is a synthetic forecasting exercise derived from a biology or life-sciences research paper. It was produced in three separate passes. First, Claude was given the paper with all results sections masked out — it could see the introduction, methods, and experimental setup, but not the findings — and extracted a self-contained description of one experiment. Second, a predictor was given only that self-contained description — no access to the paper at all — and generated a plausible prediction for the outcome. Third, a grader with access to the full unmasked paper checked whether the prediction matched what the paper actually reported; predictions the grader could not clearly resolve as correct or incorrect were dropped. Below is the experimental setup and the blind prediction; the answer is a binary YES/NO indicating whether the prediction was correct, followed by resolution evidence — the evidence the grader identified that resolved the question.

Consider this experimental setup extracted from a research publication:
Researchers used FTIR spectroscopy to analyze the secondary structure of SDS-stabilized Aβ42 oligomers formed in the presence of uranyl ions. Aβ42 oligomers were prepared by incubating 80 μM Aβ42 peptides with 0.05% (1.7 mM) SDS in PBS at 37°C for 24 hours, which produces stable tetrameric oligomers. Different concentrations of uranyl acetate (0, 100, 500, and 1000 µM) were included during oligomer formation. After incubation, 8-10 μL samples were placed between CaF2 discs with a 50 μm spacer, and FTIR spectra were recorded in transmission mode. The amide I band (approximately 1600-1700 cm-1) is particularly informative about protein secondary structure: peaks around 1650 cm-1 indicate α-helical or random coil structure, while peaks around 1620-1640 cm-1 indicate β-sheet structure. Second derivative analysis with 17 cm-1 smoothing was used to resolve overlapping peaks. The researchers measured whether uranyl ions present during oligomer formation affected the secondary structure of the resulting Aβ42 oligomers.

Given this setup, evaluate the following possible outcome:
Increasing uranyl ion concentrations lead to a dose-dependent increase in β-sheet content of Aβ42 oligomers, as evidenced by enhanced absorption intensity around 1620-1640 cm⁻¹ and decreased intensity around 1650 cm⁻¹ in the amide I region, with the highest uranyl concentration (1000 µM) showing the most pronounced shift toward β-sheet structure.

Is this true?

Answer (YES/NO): NO